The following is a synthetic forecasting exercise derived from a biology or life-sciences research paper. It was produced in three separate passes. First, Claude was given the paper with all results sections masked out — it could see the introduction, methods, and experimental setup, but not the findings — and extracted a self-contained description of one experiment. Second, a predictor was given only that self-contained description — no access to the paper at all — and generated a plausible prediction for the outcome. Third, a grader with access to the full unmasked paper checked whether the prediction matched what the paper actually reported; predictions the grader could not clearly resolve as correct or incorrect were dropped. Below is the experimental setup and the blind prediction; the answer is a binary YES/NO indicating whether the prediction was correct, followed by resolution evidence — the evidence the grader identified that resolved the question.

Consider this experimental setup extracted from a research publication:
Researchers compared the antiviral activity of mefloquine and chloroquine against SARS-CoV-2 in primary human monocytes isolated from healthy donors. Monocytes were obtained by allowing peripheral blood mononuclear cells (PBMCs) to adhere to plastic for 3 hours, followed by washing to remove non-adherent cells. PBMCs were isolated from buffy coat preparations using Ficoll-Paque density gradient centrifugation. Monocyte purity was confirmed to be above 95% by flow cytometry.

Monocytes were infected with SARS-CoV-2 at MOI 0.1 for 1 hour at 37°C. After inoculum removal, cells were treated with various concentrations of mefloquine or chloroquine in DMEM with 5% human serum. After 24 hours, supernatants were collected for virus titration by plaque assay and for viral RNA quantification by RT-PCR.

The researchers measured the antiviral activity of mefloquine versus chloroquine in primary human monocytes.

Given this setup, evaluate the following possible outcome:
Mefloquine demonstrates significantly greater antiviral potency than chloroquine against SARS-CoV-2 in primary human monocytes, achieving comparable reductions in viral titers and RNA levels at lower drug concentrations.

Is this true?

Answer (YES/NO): NO